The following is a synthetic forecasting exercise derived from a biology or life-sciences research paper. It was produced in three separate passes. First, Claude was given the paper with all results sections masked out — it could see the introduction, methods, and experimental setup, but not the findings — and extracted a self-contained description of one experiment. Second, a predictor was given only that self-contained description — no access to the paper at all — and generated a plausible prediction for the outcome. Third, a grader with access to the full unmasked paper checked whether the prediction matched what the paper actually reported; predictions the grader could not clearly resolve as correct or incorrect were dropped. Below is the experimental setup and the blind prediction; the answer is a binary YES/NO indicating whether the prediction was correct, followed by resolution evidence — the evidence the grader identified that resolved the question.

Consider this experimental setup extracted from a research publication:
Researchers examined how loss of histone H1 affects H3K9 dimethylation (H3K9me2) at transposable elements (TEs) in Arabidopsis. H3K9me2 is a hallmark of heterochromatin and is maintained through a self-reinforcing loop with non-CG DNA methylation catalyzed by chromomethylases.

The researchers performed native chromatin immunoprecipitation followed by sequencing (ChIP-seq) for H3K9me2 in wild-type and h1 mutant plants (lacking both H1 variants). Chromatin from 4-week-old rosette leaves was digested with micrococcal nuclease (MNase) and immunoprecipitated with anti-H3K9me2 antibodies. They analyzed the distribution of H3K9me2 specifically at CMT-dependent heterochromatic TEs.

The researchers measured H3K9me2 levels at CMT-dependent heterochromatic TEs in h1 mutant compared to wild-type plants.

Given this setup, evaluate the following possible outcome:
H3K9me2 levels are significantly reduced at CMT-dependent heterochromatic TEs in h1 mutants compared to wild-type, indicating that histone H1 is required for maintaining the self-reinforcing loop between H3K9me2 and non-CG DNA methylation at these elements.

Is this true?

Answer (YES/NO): NO